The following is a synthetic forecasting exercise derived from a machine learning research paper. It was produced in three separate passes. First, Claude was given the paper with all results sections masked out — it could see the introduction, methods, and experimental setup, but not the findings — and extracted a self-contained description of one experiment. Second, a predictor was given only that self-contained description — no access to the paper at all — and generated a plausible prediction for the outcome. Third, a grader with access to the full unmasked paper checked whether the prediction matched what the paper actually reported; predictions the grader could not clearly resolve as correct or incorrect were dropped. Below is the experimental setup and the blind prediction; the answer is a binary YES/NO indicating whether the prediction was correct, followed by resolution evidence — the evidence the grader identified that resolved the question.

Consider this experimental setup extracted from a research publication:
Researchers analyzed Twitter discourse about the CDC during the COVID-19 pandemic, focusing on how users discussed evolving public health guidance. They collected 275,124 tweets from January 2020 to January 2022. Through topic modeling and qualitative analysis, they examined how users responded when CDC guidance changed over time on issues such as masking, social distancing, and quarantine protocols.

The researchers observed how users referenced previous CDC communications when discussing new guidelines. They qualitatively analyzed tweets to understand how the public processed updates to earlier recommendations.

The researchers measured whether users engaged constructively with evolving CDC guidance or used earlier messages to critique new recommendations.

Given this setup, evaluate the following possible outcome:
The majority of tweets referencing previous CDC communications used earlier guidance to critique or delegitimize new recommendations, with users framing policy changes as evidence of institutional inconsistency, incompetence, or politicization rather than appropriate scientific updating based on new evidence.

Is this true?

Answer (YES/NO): NO